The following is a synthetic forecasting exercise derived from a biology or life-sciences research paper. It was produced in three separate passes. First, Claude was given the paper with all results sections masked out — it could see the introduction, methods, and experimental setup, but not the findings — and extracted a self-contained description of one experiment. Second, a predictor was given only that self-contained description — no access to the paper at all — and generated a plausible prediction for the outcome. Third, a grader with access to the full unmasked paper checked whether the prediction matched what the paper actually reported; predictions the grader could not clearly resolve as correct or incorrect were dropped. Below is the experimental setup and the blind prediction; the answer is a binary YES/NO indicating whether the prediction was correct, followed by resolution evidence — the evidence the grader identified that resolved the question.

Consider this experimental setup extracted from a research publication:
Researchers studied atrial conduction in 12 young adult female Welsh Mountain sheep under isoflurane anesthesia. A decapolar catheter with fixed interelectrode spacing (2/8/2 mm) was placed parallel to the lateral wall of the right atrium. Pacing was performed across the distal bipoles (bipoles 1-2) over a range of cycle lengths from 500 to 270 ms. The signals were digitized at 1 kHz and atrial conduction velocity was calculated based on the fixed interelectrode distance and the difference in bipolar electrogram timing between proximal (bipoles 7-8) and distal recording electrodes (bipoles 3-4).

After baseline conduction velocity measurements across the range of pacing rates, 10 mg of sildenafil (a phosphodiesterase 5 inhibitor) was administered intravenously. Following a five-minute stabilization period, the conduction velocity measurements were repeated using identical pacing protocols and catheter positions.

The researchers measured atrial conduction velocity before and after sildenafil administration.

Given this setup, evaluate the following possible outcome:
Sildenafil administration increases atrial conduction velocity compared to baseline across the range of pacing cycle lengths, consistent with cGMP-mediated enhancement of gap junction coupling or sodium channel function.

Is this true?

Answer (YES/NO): NO